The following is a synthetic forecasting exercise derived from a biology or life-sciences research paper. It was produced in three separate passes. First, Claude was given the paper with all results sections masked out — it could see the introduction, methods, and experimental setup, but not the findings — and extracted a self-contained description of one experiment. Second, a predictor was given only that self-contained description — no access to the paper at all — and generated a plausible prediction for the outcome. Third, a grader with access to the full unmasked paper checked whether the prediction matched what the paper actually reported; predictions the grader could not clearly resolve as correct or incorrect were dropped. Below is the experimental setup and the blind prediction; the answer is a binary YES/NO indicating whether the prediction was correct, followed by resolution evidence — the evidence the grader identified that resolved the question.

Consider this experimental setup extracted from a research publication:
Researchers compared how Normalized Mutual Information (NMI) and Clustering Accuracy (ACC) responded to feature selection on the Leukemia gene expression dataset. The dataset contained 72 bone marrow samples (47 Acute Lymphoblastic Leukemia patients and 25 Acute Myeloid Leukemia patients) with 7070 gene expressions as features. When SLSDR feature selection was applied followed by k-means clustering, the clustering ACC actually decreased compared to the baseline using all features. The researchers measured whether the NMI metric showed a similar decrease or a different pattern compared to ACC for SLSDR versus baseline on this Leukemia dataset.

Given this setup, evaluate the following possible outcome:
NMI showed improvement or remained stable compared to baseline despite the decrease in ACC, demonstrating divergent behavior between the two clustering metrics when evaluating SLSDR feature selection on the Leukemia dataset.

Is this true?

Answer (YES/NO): YES